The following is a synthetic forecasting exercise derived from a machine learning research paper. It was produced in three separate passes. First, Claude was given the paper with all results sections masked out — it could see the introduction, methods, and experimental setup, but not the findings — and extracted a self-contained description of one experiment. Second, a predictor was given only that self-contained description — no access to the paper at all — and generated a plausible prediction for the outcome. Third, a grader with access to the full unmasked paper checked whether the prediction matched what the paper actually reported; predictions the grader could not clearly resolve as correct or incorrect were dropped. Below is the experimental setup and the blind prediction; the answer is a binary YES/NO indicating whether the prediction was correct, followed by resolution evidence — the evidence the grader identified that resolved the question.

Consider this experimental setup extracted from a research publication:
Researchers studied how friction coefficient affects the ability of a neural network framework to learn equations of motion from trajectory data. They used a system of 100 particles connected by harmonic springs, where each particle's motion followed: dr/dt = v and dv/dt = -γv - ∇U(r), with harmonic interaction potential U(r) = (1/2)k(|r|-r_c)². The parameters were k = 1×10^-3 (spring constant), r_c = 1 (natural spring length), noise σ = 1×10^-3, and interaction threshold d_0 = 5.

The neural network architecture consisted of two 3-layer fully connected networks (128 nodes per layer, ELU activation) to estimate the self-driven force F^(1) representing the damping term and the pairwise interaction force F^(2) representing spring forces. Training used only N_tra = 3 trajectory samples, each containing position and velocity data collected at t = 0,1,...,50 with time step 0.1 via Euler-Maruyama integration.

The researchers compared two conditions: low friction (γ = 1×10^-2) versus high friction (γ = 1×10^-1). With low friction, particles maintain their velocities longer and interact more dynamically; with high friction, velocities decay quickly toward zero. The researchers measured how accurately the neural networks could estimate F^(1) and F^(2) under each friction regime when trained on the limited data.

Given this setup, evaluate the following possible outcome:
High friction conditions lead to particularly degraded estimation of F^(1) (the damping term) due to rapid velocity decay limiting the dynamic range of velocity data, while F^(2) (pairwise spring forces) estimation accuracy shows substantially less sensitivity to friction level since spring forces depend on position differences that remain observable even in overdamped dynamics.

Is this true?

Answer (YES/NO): NO